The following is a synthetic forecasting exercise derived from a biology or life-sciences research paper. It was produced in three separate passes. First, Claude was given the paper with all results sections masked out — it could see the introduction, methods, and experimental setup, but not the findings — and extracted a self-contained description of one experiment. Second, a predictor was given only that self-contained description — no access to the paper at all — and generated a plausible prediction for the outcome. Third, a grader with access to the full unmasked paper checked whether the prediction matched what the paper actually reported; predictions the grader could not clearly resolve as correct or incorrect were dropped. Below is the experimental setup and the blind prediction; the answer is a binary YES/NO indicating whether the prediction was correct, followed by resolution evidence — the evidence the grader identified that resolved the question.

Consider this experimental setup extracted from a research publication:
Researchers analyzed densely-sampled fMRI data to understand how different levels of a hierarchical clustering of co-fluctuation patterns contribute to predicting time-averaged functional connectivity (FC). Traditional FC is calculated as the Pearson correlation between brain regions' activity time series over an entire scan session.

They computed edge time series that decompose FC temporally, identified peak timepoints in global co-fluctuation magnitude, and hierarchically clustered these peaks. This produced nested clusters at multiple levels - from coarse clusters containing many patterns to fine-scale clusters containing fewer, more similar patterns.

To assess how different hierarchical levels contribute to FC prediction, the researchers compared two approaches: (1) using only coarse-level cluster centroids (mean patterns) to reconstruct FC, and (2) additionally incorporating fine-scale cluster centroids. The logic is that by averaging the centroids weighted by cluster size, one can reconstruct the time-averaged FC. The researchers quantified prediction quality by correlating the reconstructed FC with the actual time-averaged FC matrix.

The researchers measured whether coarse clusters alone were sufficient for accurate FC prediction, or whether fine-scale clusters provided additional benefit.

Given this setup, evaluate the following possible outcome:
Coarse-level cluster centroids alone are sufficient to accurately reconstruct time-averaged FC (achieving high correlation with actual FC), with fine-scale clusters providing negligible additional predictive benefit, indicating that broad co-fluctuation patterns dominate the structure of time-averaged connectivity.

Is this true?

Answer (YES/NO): NO